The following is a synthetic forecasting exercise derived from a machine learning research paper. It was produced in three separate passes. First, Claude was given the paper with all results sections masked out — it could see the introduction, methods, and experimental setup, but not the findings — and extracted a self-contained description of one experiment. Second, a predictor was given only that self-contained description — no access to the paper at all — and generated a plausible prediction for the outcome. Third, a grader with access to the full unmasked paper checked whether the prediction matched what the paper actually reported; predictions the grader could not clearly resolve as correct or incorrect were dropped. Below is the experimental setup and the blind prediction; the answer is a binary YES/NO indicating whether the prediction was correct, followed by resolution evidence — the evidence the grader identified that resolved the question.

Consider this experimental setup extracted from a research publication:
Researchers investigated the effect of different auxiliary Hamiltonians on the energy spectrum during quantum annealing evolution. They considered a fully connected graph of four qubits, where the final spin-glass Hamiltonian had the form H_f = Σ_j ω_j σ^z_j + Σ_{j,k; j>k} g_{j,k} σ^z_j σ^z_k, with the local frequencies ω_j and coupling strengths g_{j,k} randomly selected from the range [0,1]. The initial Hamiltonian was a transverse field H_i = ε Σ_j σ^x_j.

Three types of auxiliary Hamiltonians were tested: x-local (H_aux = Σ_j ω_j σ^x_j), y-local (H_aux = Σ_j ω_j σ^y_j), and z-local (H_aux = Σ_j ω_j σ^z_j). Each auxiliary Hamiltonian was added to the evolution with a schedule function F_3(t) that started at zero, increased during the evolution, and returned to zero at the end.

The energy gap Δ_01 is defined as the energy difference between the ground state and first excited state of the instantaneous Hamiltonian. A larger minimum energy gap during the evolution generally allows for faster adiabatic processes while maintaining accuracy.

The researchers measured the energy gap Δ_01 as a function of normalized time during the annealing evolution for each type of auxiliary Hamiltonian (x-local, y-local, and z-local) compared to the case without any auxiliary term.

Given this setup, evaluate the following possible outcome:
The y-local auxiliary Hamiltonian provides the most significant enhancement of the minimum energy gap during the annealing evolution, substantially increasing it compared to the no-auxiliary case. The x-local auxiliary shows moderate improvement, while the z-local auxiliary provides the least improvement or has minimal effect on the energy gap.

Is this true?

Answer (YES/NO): NO